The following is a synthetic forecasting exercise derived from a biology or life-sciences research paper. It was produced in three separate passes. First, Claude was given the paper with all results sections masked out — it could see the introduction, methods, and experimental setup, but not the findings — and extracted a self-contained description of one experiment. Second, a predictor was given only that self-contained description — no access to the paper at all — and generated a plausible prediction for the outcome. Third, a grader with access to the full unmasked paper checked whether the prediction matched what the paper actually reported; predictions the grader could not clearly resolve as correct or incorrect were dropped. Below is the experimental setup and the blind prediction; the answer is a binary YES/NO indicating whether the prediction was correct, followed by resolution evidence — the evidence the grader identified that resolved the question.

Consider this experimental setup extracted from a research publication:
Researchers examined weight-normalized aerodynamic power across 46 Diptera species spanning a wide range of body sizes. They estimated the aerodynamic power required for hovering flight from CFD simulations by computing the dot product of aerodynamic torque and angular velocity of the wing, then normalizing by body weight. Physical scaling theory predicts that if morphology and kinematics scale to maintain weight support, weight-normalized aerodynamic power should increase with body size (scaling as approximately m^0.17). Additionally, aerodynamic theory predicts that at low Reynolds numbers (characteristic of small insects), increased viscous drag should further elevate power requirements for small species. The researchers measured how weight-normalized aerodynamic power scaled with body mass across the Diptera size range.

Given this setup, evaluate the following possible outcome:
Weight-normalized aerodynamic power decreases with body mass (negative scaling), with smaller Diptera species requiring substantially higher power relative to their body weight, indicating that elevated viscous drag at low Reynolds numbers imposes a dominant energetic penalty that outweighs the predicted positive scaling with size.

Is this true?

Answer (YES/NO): NO